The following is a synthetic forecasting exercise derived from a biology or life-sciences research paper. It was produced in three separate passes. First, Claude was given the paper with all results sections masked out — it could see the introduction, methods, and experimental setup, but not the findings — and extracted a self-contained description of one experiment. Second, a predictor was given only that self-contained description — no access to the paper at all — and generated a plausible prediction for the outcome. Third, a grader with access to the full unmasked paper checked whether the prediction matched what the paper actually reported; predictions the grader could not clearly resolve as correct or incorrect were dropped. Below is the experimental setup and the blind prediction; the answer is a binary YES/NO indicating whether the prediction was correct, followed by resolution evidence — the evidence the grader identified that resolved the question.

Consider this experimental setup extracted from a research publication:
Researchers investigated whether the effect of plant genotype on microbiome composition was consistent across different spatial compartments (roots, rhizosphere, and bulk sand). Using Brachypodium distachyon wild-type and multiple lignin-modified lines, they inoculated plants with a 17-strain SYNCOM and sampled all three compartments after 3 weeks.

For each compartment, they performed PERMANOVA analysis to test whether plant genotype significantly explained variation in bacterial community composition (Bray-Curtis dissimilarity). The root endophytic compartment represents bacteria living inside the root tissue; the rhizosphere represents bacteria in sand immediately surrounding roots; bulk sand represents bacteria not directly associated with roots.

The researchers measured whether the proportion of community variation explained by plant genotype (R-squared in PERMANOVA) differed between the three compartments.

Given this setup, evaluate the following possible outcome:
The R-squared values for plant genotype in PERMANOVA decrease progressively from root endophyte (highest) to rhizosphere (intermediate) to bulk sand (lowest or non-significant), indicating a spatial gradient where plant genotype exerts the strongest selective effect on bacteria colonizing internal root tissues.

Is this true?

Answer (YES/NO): NO